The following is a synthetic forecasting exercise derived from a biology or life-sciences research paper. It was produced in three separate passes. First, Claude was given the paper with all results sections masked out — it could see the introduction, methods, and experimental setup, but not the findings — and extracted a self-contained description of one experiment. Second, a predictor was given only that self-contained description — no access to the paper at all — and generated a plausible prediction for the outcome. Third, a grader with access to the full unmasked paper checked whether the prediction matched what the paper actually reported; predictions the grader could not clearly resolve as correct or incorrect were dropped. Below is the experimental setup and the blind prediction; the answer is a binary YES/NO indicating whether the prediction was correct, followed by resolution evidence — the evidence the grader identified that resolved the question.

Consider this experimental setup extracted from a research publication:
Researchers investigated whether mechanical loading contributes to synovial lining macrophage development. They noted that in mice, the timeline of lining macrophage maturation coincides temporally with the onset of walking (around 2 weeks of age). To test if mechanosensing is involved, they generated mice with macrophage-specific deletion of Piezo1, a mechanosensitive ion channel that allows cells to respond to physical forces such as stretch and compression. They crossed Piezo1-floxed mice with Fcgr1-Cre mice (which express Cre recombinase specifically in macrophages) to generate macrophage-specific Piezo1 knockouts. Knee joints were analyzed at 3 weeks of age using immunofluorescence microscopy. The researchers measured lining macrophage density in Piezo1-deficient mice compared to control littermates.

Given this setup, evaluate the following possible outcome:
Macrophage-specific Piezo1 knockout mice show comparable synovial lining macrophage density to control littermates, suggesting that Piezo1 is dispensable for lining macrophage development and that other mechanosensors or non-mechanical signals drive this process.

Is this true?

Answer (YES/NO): NO